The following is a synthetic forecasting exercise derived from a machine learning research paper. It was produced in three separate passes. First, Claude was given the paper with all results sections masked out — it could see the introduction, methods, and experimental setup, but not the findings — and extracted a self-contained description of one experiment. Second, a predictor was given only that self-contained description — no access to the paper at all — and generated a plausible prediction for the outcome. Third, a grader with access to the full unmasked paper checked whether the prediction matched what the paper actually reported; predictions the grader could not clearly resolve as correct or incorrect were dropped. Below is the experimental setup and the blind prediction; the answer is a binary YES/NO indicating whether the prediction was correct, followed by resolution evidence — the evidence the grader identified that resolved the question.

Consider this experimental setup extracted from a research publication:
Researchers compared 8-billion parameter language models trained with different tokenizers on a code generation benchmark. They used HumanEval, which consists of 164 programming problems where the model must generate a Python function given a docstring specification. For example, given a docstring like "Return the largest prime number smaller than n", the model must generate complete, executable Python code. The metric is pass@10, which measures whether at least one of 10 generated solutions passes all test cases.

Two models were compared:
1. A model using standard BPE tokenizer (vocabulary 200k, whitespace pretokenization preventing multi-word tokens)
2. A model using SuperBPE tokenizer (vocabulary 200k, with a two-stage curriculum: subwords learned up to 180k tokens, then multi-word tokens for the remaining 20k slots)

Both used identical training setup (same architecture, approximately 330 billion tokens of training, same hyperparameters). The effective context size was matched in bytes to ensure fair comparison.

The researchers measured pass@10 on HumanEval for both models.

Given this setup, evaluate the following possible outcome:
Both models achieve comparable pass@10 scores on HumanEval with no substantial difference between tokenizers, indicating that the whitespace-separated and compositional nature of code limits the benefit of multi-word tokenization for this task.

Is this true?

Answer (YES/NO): NO